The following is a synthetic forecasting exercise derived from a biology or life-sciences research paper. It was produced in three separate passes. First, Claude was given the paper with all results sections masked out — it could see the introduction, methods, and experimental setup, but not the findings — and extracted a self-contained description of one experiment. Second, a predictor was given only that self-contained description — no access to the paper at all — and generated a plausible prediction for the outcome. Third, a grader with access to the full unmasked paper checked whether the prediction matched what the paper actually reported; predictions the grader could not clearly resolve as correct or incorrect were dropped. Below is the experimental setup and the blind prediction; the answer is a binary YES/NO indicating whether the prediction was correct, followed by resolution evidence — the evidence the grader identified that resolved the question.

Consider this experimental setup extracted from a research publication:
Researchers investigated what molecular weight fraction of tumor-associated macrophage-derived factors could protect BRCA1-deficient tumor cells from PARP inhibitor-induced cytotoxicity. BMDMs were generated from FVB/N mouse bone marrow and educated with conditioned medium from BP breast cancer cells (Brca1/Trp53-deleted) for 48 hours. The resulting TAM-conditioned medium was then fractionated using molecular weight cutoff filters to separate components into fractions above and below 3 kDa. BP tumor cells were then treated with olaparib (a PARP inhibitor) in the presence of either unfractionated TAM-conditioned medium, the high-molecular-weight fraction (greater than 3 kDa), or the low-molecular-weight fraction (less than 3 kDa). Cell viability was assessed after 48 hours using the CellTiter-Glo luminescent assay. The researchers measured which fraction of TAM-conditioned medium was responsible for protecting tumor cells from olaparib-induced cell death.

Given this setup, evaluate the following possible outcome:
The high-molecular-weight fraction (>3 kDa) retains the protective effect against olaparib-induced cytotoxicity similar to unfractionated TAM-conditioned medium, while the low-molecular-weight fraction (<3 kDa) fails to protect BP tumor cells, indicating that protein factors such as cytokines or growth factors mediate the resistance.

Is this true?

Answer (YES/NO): NO